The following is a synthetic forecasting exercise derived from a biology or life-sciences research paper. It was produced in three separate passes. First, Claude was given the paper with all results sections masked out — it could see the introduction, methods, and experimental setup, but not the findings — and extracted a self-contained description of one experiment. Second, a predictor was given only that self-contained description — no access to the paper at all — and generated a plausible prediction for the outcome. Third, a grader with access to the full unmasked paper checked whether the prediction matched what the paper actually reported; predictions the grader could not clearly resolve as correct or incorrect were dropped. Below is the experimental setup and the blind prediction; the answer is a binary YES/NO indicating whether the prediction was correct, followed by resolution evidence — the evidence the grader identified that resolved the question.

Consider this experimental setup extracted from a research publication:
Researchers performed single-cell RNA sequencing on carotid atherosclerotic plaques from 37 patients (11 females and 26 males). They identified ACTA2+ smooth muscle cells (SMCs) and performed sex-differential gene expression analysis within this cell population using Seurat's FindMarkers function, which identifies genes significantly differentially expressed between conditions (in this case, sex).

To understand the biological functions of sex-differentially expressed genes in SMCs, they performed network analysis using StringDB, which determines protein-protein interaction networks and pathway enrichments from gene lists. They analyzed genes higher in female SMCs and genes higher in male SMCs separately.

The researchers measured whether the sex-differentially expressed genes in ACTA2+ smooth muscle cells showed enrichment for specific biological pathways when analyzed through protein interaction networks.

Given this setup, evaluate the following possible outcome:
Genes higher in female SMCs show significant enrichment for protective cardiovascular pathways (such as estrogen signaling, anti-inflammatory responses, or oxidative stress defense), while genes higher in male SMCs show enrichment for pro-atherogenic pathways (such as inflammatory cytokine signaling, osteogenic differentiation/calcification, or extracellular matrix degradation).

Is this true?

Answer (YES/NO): NO